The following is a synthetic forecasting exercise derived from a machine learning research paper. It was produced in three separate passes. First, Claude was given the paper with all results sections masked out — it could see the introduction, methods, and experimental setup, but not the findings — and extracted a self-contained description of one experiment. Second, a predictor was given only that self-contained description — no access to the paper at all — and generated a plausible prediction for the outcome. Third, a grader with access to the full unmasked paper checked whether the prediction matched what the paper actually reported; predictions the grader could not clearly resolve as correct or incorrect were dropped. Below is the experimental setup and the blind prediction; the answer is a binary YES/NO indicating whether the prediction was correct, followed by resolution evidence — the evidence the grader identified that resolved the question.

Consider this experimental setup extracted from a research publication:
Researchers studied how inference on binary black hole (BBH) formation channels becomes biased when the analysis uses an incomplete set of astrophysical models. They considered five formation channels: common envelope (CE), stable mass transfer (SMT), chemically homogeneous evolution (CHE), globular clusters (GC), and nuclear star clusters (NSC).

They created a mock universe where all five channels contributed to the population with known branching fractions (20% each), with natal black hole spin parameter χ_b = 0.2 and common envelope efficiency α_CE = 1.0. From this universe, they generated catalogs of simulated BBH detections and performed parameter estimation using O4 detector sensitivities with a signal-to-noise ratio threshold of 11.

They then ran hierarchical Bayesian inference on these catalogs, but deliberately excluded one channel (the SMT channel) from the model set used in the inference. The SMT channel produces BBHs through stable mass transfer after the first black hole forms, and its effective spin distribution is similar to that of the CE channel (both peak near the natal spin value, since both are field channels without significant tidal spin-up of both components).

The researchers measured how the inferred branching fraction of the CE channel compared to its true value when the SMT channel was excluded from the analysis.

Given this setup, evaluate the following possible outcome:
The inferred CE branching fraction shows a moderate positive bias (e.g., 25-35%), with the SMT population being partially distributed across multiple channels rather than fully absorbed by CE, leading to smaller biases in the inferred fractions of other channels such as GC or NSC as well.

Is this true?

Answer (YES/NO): NO